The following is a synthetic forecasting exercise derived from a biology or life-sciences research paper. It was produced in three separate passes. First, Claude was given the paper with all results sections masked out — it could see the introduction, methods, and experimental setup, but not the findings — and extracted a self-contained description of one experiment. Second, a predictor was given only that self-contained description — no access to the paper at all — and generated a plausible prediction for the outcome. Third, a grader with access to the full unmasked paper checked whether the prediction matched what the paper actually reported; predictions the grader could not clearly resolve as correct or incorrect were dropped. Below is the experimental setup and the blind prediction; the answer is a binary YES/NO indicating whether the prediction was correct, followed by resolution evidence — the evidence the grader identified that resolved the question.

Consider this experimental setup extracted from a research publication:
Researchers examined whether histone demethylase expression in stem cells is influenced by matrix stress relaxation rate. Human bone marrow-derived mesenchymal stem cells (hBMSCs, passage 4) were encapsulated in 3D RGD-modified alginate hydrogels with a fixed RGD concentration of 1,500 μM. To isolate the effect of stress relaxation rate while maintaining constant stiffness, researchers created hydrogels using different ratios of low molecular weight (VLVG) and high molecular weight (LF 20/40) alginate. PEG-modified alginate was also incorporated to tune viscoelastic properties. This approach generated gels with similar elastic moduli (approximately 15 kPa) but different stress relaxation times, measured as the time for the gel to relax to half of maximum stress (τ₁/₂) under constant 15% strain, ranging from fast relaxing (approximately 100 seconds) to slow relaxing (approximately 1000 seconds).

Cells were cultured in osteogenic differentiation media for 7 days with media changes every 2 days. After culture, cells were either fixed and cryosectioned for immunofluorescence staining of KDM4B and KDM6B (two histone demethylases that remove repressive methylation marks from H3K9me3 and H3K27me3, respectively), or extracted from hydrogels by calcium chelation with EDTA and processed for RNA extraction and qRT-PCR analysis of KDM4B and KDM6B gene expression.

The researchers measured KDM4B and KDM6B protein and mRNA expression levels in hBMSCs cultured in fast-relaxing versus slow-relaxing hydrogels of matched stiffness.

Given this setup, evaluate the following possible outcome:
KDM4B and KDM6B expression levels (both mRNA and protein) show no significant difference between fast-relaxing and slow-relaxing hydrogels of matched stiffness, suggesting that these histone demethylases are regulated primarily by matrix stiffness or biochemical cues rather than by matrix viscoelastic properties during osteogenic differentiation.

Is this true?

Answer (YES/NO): NO